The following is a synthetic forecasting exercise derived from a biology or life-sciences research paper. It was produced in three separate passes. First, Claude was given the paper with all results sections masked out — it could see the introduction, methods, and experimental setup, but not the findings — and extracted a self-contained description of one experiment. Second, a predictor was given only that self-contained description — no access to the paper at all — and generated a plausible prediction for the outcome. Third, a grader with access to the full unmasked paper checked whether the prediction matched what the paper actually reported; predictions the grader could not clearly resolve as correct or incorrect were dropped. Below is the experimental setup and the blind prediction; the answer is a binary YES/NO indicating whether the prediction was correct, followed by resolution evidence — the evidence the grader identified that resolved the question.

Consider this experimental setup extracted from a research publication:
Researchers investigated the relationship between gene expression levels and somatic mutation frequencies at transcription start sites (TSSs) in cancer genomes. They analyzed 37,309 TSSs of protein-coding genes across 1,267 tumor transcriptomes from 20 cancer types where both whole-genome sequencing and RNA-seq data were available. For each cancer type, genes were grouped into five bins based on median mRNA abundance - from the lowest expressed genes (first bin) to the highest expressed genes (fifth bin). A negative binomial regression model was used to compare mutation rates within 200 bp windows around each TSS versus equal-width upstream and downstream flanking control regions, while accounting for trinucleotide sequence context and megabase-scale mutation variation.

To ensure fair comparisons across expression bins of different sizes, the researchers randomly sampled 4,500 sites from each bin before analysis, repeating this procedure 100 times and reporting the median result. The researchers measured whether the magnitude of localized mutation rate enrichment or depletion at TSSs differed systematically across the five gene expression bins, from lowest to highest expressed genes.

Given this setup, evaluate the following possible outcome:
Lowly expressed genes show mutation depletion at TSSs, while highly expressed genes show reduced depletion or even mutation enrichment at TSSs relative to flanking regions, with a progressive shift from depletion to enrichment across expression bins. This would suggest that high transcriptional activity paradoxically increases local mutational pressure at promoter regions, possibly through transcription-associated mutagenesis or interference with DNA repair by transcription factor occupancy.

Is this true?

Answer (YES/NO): NO